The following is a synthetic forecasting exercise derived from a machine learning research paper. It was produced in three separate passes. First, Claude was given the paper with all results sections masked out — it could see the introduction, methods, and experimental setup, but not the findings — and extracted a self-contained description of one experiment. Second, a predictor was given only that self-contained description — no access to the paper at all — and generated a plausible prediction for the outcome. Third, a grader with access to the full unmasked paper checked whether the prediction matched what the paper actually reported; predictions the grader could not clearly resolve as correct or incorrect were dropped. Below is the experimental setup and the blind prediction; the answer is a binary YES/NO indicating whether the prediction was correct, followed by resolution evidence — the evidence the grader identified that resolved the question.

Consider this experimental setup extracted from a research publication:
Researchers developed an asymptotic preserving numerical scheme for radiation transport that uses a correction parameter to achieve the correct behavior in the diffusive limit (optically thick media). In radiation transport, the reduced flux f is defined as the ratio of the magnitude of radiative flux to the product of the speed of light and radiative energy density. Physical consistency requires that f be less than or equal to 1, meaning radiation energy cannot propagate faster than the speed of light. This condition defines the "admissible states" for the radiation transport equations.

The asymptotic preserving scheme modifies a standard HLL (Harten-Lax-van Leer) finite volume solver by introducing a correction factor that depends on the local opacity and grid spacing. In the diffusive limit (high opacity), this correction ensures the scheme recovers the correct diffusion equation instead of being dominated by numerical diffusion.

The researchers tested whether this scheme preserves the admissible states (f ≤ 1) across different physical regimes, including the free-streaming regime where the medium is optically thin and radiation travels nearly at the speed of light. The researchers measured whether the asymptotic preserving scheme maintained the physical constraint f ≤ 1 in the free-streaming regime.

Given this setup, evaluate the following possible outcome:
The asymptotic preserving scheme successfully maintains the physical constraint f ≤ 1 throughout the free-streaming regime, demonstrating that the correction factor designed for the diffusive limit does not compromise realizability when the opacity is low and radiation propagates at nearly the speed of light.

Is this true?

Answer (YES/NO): NO